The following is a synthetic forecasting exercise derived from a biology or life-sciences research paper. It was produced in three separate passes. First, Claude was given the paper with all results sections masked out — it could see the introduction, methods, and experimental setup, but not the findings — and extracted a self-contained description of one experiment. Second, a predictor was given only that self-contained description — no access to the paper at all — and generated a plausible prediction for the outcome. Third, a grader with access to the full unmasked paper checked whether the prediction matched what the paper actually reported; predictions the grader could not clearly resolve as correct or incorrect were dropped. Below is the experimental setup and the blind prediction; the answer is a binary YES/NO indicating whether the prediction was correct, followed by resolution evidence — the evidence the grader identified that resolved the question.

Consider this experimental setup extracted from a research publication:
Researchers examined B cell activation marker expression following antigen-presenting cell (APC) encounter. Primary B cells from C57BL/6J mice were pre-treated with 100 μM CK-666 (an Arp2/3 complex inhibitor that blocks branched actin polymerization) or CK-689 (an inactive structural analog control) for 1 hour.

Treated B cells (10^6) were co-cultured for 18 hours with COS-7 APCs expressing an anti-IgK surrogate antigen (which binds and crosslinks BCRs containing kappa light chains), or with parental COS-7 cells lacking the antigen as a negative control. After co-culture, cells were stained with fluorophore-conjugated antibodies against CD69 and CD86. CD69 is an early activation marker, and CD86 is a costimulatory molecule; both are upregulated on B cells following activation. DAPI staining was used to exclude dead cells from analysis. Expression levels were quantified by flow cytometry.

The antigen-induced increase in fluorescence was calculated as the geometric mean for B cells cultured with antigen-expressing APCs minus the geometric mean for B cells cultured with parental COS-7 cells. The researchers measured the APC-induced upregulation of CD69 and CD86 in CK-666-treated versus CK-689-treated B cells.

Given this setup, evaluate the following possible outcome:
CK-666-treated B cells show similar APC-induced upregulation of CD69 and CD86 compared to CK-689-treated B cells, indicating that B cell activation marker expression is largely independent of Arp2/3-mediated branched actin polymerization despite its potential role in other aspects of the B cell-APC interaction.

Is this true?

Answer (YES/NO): NO